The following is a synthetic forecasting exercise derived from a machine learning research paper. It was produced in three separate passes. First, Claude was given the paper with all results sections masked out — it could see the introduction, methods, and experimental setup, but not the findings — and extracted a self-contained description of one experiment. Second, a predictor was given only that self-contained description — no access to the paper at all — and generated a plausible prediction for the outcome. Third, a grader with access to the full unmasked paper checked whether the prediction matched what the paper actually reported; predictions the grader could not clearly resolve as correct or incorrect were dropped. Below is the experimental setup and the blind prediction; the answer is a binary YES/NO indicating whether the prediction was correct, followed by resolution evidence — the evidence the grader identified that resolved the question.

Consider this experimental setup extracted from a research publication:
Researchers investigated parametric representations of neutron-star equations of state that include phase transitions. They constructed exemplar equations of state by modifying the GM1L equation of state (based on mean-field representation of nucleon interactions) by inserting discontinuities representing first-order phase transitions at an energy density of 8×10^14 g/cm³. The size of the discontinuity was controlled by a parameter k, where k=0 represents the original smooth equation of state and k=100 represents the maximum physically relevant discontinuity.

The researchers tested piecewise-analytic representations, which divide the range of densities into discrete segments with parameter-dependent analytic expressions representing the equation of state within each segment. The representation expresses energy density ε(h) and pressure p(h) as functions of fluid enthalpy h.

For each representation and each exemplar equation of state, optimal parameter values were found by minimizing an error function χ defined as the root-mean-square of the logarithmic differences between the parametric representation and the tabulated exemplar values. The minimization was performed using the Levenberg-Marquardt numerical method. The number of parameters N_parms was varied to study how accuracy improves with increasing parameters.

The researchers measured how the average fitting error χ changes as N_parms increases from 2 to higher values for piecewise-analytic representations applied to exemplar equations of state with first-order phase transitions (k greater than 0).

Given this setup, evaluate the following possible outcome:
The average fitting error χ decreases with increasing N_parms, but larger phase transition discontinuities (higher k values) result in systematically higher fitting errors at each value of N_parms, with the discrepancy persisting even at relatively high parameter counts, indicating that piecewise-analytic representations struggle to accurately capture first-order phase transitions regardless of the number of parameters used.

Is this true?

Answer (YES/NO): NO